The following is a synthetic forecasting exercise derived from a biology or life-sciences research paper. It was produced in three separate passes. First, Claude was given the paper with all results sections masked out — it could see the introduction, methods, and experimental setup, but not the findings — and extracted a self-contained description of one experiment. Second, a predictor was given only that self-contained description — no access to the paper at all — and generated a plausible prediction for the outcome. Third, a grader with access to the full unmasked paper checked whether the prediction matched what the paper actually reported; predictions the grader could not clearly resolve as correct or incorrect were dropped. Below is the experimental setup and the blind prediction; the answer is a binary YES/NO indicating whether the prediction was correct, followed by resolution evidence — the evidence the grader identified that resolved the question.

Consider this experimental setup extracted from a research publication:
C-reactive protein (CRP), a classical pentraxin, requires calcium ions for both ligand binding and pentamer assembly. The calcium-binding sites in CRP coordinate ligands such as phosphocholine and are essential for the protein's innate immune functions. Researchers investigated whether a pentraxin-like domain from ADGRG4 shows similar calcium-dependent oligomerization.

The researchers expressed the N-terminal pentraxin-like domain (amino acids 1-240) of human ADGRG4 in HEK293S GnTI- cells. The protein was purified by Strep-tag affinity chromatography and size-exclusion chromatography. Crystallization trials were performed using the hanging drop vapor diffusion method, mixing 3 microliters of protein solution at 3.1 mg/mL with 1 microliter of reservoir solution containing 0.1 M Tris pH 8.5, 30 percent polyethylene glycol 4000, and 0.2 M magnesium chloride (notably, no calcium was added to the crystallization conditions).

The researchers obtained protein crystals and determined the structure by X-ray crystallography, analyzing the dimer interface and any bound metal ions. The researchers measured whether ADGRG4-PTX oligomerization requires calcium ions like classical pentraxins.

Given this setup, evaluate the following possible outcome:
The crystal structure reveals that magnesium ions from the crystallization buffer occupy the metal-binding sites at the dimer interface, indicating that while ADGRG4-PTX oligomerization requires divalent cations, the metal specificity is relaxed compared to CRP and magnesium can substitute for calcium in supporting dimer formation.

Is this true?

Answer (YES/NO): NO